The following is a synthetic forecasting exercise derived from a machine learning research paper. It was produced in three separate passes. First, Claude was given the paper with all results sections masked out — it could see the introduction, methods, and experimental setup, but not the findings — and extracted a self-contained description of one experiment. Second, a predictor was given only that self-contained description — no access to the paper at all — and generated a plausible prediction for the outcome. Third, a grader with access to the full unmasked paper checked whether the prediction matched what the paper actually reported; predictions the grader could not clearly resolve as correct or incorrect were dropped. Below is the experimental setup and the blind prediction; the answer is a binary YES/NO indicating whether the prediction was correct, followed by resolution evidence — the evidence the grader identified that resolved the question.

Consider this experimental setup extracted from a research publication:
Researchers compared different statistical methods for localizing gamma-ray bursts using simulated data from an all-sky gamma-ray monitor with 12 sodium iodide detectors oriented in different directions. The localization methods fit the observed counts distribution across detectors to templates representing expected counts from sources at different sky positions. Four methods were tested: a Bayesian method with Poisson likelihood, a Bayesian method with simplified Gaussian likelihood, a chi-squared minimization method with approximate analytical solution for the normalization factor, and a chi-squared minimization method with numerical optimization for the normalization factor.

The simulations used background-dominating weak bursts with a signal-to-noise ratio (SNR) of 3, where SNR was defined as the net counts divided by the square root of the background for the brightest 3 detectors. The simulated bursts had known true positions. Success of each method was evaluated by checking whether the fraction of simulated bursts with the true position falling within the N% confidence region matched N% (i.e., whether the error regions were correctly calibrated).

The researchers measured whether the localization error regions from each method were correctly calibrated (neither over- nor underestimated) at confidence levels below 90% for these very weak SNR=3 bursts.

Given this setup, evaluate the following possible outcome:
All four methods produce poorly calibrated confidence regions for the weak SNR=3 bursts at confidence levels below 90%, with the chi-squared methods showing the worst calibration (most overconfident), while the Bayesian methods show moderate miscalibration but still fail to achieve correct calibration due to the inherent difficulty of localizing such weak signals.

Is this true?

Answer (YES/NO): YES